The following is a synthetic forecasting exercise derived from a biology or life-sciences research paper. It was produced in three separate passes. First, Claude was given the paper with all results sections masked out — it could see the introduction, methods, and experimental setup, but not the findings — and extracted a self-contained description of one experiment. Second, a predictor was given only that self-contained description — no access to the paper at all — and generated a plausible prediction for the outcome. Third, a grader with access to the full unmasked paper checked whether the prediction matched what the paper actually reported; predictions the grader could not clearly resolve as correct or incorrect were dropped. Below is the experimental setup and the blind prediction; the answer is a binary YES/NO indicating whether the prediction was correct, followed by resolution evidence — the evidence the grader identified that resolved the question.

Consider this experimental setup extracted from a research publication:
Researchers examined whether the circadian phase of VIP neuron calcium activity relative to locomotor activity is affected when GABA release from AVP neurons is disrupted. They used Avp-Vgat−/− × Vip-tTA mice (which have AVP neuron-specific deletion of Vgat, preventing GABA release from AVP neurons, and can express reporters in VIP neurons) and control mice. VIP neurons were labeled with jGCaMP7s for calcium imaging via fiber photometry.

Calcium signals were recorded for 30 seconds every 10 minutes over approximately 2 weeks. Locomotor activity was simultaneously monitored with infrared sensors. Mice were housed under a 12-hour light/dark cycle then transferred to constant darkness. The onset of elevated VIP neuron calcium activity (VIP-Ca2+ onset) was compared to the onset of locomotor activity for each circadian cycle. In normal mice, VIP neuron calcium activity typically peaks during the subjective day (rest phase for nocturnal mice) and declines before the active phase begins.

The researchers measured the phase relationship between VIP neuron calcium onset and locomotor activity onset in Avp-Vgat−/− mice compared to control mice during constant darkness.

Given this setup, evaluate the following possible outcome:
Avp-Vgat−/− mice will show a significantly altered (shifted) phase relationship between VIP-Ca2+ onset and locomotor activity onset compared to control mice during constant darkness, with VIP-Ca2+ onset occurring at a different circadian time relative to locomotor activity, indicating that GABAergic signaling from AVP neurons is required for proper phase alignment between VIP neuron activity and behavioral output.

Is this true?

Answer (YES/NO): NO